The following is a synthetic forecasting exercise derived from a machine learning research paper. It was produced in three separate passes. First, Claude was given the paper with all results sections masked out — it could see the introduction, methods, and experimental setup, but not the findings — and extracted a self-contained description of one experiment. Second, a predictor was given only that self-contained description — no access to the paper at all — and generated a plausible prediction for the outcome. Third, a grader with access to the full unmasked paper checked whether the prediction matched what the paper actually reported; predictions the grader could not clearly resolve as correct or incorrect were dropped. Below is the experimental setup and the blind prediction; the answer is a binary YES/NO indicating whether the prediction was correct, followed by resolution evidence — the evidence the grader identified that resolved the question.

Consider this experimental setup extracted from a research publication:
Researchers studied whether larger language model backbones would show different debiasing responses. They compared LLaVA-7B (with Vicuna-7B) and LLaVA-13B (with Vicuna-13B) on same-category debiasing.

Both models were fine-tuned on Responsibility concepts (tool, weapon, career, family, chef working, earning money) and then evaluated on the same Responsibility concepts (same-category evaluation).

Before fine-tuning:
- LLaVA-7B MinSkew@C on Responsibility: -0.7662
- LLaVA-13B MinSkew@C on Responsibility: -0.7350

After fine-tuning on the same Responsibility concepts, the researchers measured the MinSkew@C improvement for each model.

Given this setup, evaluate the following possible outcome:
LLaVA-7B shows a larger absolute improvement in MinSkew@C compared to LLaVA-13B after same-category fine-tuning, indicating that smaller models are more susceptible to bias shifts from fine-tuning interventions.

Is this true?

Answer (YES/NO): NO